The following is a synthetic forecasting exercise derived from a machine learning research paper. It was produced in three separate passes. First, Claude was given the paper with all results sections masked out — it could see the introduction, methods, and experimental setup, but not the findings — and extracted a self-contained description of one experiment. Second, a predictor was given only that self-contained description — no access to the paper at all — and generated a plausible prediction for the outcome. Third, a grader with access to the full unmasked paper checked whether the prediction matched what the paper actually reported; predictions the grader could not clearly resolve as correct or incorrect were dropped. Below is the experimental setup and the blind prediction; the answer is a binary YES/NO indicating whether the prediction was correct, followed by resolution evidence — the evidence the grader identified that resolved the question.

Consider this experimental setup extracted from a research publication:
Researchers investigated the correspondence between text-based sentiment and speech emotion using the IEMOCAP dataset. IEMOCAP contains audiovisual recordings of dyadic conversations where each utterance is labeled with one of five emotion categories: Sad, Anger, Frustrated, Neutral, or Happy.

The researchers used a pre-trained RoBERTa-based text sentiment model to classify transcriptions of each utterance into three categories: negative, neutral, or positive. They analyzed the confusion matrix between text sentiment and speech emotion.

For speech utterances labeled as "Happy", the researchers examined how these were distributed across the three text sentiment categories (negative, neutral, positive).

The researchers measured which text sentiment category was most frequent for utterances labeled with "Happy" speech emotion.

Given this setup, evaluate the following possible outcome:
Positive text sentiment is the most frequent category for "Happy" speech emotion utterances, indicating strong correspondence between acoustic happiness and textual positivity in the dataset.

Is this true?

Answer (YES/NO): NO